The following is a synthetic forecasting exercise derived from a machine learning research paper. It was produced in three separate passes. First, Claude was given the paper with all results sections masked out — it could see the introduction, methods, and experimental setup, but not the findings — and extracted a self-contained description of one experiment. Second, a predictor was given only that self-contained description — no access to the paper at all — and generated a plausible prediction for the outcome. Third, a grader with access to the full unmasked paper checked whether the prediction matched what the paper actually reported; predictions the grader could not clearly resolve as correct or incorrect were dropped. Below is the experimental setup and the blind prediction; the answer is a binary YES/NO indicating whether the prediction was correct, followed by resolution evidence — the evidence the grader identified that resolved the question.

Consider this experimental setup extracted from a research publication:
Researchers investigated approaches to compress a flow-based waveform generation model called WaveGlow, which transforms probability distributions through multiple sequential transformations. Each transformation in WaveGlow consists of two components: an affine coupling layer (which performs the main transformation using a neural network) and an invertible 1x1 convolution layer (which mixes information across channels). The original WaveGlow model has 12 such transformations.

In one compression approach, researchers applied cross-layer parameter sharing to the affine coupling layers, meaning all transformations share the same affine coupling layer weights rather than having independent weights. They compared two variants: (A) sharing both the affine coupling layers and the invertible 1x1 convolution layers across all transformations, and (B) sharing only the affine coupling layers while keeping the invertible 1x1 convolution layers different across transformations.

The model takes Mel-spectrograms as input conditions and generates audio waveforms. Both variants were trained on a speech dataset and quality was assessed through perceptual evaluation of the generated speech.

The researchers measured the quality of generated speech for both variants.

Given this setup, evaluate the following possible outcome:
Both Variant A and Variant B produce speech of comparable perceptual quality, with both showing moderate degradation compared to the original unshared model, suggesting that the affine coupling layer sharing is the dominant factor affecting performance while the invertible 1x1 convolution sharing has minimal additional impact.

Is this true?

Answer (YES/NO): NO